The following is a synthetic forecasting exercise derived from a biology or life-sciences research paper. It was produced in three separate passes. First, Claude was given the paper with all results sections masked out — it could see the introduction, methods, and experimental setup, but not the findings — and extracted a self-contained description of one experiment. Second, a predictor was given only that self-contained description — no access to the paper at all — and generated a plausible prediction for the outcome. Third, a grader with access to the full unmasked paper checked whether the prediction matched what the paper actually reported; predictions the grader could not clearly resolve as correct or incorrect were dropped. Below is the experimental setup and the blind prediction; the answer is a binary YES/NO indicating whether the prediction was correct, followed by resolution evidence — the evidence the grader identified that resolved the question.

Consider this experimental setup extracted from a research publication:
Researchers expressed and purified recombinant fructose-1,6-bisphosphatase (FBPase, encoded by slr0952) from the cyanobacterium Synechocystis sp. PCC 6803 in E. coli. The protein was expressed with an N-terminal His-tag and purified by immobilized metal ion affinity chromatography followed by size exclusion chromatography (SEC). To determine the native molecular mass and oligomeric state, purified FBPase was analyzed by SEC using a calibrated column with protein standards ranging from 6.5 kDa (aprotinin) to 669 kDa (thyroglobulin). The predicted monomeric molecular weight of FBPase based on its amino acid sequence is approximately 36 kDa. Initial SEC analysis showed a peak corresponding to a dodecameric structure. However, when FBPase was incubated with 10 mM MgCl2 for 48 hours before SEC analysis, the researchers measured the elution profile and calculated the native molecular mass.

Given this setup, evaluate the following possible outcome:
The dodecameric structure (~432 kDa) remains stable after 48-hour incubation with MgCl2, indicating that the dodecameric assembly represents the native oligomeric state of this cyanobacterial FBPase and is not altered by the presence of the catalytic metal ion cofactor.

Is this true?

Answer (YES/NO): NO